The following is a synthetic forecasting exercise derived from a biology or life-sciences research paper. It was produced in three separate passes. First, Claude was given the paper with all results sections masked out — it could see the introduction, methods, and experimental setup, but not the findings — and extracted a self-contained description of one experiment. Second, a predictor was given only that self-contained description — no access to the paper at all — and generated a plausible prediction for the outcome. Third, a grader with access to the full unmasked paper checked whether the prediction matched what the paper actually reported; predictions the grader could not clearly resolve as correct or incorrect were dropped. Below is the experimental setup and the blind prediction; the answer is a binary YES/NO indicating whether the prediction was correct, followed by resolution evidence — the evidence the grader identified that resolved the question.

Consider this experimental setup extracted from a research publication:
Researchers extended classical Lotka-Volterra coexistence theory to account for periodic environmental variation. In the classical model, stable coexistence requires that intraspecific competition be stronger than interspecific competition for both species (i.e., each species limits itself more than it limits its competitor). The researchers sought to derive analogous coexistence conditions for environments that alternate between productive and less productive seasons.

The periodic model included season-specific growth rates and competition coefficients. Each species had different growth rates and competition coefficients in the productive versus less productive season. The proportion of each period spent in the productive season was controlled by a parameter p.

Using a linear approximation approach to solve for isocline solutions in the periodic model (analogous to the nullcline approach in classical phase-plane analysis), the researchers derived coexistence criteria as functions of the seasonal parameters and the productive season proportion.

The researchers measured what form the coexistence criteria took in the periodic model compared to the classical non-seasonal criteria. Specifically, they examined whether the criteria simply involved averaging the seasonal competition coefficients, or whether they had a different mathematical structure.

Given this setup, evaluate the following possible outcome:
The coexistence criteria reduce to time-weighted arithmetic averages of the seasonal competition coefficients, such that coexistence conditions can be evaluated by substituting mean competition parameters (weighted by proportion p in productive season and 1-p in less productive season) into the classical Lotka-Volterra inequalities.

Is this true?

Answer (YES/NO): NO